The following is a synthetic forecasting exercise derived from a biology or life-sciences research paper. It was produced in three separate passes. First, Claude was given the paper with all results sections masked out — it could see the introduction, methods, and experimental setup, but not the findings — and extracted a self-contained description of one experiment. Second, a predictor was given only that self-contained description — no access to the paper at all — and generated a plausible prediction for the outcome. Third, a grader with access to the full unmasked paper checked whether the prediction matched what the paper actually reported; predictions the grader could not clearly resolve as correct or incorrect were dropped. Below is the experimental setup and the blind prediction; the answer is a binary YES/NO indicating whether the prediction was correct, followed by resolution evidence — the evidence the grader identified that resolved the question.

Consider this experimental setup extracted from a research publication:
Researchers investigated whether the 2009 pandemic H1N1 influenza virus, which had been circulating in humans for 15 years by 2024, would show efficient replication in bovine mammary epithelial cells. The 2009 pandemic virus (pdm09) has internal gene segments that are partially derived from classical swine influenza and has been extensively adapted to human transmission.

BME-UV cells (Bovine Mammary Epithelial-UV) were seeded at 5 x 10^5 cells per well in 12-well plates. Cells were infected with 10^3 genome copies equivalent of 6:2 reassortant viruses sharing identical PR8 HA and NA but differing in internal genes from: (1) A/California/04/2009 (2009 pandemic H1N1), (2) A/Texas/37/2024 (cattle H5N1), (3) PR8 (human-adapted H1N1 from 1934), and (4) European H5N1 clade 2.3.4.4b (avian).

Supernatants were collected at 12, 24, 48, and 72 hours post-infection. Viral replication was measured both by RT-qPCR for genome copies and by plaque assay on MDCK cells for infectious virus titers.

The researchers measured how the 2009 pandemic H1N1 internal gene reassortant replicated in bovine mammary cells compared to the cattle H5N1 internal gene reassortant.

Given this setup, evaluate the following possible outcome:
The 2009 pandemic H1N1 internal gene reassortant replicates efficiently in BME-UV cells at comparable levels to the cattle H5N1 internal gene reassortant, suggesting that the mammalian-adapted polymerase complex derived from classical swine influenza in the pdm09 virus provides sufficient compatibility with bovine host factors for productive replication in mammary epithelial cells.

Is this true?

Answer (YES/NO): NO